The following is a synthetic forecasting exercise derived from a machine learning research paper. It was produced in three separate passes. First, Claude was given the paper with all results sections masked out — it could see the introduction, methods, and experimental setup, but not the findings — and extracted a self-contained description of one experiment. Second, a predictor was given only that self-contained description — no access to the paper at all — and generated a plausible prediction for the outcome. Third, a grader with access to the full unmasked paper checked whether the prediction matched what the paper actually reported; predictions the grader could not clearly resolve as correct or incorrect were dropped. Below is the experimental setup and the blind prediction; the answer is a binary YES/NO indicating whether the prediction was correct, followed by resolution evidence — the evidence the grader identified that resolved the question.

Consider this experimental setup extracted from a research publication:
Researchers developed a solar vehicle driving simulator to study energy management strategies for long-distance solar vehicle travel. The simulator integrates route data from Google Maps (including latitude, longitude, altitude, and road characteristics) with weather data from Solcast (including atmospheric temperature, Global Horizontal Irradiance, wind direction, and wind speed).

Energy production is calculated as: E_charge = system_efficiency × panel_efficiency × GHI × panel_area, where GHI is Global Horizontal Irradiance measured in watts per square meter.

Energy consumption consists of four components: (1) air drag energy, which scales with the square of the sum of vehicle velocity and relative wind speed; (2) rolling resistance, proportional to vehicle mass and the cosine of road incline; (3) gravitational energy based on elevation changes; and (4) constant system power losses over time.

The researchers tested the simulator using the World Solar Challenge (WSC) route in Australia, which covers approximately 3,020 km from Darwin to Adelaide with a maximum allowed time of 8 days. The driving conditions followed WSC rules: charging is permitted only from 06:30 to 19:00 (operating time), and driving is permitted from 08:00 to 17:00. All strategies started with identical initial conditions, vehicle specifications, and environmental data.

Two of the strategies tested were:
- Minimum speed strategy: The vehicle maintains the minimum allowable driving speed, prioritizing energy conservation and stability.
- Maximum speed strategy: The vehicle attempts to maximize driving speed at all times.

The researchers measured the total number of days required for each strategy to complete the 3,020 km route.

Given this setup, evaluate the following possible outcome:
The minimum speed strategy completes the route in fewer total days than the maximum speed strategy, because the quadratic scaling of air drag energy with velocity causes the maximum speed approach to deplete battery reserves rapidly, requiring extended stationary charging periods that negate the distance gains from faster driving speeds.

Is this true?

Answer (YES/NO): YES